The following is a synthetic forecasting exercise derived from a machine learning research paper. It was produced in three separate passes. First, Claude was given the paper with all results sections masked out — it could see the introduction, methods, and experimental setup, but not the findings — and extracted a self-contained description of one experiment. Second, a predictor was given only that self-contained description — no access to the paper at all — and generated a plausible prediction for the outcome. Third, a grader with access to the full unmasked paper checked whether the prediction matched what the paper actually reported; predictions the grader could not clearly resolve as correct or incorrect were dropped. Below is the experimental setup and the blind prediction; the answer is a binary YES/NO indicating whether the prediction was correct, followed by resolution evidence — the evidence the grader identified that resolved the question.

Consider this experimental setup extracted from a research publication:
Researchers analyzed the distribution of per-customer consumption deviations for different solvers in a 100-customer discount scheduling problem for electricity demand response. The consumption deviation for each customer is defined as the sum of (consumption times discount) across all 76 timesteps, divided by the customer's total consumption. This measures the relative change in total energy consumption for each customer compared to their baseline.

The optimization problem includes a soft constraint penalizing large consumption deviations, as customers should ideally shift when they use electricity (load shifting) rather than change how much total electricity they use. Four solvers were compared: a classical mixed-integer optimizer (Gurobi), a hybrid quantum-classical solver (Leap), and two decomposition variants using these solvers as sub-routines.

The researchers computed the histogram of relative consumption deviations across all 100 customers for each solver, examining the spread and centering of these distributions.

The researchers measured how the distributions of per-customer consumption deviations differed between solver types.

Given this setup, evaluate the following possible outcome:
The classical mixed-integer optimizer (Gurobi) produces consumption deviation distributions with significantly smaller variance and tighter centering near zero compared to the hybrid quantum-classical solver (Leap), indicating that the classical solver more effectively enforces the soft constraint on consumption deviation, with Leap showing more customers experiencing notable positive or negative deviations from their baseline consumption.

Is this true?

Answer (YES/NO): YES